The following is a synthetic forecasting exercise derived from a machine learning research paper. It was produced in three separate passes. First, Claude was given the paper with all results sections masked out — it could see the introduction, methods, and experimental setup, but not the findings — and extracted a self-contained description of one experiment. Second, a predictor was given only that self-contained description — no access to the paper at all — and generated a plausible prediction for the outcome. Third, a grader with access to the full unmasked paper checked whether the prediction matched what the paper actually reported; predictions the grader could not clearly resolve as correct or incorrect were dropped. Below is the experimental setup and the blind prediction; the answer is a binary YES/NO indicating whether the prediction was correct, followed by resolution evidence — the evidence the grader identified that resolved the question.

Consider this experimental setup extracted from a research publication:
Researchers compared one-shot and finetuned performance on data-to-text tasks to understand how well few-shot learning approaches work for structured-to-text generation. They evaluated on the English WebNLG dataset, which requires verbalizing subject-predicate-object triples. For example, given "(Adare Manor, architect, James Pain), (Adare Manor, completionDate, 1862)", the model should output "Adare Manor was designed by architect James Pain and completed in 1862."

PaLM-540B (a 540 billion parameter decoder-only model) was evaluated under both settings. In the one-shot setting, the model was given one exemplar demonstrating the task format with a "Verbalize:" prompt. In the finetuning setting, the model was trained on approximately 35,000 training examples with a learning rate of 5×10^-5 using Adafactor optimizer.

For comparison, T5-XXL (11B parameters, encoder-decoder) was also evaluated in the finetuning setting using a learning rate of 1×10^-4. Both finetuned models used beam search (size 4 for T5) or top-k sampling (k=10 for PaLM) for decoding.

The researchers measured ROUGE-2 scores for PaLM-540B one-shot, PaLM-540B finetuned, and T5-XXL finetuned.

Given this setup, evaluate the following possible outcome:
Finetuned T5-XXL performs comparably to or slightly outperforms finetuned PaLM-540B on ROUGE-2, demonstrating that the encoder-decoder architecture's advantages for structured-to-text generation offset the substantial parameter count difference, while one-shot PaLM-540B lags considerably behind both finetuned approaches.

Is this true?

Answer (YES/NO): NO